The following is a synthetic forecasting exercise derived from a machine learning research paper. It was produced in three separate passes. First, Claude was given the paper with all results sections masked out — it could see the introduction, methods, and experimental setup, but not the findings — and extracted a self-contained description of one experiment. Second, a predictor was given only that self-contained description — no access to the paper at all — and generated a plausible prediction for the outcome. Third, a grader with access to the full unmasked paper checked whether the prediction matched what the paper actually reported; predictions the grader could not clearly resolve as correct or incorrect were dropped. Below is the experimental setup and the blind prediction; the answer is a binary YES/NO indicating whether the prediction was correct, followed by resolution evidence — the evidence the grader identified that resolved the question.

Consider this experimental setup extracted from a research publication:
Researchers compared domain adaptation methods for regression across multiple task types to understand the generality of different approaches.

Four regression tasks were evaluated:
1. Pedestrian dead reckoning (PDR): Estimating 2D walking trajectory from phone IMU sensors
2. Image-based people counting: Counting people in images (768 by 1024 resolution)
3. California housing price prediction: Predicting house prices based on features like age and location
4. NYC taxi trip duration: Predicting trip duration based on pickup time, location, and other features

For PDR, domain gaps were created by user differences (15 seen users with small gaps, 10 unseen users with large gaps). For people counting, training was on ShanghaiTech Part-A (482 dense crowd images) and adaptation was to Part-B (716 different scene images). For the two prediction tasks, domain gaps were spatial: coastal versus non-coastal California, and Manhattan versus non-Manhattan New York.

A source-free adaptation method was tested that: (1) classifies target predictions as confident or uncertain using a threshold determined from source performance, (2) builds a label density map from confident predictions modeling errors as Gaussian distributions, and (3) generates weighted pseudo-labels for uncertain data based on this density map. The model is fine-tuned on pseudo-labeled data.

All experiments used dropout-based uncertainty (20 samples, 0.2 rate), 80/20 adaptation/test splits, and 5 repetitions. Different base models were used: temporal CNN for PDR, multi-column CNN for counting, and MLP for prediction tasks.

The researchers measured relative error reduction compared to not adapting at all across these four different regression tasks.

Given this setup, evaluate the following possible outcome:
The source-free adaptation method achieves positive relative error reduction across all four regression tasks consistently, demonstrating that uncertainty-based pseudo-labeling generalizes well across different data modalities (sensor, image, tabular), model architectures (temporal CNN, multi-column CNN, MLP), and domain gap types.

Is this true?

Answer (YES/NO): YES